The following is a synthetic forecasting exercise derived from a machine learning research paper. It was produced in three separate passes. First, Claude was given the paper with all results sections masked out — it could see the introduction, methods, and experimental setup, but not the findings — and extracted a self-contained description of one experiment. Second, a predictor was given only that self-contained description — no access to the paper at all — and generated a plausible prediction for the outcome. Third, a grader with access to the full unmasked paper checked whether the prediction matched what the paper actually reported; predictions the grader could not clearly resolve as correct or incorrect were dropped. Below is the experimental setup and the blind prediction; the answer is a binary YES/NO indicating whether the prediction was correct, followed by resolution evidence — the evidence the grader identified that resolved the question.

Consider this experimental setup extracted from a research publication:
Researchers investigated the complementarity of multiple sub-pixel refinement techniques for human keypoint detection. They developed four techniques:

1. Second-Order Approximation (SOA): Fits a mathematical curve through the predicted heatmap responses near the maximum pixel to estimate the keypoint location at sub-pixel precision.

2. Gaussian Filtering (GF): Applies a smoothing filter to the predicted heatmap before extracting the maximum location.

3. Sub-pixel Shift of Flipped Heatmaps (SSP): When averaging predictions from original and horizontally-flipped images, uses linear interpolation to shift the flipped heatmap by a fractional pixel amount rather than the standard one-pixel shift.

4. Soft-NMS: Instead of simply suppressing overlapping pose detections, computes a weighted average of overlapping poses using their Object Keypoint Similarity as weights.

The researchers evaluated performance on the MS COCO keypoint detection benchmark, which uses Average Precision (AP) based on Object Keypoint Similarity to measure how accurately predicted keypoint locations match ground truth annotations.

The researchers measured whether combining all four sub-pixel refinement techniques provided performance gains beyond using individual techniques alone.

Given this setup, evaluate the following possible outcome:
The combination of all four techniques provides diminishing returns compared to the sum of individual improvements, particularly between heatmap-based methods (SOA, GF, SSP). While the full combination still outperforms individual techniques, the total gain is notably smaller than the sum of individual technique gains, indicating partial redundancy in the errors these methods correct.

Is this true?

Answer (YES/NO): YES